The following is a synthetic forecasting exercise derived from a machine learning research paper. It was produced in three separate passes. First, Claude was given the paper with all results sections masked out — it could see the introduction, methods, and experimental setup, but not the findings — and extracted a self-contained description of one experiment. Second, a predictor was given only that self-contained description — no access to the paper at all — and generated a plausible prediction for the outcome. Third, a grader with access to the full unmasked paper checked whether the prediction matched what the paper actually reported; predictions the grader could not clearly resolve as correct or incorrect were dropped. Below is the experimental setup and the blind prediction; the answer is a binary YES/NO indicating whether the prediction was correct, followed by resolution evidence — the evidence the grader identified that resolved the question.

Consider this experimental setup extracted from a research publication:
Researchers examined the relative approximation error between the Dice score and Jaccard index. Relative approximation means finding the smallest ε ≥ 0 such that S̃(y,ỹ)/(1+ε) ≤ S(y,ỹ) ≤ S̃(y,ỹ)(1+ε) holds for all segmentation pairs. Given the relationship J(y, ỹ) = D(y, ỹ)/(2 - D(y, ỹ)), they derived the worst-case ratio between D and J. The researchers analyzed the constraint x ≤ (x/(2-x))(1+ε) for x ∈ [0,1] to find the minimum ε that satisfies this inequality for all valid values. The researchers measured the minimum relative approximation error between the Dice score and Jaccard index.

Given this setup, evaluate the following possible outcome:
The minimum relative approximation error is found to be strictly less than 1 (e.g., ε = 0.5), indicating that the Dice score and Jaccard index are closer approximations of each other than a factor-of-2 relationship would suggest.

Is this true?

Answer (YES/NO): NO